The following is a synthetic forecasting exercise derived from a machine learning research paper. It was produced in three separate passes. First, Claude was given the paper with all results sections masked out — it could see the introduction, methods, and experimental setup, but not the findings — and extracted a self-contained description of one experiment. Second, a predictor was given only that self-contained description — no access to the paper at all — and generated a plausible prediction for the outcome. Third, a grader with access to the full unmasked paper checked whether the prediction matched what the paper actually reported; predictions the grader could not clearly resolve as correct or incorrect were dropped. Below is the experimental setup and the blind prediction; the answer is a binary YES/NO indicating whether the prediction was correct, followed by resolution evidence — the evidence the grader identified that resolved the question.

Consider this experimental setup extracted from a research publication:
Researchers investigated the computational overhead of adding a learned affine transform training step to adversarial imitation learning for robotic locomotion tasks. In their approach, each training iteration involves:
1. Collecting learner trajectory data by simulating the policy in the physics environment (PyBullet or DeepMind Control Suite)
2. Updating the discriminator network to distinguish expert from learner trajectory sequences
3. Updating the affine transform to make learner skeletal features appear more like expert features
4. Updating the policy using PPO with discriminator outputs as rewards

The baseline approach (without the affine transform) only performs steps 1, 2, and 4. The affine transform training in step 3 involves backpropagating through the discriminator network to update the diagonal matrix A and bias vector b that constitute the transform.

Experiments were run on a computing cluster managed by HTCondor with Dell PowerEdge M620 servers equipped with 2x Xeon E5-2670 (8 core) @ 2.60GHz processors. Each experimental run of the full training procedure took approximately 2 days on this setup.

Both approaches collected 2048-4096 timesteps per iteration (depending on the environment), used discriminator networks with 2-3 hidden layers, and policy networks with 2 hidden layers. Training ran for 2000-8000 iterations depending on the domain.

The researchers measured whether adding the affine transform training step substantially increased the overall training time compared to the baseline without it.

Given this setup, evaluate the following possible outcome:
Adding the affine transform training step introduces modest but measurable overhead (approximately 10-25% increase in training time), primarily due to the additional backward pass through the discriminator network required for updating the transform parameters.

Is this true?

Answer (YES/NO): NO